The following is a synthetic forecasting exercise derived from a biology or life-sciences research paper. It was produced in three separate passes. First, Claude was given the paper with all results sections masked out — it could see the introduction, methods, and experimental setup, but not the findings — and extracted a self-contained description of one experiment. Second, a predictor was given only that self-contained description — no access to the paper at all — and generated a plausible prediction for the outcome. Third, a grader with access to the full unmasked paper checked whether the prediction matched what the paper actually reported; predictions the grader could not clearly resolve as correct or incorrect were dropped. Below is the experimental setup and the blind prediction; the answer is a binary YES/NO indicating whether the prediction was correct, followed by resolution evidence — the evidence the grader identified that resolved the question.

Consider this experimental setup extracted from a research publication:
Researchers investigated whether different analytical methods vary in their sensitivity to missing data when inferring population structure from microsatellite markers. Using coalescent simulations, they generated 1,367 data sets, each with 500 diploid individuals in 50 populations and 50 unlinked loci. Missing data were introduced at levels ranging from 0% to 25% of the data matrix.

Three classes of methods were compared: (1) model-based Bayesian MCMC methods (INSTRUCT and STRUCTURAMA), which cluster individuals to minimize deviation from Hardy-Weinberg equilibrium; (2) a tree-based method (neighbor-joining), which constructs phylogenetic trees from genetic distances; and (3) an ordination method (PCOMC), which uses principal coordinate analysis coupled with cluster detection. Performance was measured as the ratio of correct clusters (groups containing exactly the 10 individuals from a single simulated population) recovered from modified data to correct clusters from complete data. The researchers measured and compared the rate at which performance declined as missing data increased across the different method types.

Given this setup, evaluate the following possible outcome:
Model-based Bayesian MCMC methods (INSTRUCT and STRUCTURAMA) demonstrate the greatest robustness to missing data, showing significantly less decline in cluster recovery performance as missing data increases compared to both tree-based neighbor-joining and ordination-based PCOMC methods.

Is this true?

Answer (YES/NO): NO